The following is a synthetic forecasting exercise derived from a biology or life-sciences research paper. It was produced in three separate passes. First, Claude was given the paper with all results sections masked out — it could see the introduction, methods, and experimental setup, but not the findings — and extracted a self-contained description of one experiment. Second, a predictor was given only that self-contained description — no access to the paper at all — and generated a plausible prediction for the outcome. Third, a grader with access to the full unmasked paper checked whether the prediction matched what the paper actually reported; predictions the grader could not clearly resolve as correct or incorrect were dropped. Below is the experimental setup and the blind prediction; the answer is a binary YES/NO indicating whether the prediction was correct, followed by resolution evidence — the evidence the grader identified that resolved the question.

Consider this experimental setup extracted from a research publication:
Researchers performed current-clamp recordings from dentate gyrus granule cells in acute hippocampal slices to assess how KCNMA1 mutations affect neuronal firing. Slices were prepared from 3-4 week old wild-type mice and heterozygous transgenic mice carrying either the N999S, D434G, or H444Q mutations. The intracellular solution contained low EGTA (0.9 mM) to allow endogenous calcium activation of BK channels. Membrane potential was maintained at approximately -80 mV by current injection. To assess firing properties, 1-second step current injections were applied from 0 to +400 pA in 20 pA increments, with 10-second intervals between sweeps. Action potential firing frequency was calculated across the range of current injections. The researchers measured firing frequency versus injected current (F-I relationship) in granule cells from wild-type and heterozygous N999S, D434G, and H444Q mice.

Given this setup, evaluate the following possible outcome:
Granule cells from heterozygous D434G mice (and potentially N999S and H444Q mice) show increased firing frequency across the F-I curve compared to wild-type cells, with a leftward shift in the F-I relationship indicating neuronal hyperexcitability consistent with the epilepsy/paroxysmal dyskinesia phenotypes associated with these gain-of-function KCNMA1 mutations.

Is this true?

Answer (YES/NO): NO